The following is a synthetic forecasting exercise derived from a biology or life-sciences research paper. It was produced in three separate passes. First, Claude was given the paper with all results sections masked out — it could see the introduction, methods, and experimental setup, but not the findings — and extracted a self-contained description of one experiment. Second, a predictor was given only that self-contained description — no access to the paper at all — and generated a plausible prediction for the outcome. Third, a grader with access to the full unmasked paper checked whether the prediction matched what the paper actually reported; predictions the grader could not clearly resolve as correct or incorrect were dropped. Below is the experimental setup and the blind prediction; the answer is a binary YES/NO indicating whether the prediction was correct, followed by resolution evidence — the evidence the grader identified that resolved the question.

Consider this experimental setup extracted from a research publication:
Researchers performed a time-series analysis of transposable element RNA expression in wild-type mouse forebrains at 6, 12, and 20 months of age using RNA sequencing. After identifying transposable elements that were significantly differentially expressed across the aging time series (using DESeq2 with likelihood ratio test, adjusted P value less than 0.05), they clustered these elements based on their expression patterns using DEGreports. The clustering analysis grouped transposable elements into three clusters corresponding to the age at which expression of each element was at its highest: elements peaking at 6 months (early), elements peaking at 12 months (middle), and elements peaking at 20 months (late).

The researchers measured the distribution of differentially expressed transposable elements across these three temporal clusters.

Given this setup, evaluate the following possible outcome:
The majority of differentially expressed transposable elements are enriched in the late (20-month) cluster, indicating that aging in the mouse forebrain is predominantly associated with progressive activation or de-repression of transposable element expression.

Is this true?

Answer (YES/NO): YES